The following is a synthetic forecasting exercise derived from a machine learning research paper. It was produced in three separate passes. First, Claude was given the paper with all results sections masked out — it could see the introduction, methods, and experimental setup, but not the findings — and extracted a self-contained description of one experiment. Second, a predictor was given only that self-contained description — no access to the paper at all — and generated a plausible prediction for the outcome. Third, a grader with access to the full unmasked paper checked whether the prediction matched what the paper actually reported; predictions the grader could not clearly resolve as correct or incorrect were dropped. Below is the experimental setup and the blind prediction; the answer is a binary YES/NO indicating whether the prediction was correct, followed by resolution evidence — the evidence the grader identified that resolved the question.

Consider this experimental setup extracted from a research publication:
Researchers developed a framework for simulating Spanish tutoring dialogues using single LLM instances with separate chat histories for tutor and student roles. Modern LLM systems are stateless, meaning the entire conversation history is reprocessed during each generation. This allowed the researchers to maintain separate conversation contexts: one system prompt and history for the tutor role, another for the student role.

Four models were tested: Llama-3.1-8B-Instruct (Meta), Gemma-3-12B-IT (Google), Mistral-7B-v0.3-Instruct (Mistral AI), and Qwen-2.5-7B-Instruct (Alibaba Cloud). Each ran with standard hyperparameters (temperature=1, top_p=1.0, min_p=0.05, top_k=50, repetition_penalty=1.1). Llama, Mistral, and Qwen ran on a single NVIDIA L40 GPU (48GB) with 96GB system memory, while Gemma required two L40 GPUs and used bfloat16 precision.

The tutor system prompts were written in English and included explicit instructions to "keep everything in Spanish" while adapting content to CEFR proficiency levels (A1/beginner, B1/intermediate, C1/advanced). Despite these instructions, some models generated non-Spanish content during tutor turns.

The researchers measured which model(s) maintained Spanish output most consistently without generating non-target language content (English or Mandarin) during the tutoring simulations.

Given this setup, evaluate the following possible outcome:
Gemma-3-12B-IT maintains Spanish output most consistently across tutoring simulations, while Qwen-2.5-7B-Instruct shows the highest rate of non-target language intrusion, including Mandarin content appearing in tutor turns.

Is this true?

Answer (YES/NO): NO